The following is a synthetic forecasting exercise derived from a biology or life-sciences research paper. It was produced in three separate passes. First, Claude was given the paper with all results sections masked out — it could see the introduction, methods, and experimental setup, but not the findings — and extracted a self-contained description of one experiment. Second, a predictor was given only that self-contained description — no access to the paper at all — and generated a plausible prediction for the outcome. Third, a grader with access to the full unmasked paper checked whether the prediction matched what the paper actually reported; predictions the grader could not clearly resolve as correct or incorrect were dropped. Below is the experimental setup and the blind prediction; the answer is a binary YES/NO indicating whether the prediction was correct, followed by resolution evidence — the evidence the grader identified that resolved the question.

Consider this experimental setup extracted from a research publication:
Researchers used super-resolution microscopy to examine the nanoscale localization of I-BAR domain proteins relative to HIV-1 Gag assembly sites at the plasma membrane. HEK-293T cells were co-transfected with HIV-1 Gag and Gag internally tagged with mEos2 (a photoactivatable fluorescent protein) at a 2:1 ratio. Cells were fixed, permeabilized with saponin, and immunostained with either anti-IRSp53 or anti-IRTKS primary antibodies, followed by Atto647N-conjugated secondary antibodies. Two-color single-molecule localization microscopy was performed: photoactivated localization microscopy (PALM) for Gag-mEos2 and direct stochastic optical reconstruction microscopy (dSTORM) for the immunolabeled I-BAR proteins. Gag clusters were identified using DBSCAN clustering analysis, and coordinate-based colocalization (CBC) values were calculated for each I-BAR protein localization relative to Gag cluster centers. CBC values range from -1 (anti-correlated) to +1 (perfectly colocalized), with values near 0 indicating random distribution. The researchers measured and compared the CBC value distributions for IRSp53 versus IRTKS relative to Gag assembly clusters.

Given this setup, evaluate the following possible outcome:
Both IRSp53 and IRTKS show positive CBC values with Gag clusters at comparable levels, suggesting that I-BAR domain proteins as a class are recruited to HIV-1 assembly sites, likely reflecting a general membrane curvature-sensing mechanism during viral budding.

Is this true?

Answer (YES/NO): NO